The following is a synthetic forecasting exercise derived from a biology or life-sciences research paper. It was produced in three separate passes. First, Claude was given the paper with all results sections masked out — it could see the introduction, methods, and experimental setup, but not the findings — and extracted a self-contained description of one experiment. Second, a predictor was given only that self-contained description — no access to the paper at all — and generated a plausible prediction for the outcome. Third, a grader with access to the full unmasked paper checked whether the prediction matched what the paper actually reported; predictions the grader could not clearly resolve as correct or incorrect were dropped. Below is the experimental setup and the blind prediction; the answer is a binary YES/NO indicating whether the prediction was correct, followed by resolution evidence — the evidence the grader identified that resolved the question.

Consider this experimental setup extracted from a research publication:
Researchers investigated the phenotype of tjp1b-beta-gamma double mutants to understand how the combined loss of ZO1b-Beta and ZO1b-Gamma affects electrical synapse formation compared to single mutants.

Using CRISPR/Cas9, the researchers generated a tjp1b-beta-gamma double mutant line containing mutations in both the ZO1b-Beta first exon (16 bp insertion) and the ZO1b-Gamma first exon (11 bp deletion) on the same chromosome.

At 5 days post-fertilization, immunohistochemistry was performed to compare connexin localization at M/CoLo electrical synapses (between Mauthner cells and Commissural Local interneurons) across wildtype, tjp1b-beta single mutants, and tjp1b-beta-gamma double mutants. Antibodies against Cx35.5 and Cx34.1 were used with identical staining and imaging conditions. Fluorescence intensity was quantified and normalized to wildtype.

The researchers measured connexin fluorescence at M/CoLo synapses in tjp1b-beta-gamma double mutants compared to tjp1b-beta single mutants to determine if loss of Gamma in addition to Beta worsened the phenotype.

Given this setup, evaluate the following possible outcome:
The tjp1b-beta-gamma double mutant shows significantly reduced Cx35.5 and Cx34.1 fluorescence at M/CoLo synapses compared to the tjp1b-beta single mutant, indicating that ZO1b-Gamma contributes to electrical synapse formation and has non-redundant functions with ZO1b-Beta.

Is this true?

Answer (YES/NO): NO